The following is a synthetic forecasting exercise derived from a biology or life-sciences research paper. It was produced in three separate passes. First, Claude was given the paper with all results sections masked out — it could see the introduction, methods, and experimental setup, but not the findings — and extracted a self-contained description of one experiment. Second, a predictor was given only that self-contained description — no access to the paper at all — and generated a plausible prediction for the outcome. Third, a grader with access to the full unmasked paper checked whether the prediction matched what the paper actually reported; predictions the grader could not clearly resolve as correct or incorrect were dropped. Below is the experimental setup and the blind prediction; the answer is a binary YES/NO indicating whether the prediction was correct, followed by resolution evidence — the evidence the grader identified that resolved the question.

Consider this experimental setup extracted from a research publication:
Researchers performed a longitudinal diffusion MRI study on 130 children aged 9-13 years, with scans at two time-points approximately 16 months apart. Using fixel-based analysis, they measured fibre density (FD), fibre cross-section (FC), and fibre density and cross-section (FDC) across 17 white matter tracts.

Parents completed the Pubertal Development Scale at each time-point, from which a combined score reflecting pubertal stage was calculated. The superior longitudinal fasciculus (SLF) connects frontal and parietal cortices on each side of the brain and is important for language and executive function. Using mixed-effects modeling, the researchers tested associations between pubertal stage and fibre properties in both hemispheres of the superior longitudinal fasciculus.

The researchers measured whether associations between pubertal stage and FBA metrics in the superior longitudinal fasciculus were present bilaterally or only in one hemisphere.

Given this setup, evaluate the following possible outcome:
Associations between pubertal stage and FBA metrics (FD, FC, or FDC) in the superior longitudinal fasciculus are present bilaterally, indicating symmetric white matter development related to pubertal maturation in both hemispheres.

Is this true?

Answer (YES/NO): NO